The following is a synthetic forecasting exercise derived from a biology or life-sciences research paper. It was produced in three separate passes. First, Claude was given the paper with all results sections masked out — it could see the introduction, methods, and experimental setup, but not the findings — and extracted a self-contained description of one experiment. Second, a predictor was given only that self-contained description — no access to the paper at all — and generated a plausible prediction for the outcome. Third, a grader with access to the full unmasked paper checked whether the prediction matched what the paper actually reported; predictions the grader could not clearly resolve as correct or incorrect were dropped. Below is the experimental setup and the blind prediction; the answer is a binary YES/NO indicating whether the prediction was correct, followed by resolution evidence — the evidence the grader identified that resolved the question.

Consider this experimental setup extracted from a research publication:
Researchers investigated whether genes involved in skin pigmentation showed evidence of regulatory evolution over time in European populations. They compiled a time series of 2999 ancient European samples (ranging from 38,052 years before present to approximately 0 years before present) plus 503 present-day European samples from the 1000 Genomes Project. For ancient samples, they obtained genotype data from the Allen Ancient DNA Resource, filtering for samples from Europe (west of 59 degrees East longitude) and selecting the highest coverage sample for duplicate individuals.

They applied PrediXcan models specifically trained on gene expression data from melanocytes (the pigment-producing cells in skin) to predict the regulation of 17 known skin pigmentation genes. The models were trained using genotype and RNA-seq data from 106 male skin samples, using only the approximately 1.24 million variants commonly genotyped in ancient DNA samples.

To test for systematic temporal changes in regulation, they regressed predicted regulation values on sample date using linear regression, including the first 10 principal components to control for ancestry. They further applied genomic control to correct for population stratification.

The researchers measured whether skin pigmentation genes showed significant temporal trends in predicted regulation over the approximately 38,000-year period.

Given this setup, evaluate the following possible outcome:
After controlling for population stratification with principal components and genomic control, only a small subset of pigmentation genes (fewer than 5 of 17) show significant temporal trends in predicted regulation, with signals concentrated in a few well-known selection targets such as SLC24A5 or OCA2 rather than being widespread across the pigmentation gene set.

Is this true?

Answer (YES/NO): NO